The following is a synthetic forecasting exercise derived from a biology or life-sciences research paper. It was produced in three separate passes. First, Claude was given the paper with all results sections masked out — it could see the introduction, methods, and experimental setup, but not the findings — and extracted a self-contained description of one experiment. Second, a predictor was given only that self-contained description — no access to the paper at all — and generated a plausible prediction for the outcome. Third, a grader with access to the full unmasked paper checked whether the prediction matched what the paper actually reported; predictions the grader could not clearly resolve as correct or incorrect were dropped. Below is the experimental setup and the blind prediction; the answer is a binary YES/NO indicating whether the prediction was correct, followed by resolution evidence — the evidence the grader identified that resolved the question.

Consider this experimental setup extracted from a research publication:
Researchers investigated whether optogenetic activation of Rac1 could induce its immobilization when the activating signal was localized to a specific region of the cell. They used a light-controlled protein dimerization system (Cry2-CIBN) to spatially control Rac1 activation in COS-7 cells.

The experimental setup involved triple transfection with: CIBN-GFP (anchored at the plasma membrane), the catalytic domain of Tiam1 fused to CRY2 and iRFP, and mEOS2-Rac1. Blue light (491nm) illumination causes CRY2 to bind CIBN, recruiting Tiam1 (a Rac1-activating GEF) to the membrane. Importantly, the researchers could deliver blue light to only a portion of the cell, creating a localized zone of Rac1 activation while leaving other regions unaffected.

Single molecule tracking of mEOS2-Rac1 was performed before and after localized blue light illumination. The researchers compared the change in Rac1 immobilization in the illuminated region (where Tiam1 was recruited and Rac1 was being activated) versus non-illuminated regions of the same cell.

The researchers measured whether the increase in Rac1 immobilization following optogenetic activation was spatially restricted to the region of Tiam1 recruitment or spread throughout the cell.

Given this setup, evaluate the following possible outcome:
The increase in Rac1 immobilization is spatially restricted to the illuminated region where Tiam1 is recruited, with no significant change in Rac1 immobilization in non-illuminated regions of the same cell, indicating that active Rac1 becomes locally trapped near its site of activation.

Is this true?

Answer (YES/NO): YES